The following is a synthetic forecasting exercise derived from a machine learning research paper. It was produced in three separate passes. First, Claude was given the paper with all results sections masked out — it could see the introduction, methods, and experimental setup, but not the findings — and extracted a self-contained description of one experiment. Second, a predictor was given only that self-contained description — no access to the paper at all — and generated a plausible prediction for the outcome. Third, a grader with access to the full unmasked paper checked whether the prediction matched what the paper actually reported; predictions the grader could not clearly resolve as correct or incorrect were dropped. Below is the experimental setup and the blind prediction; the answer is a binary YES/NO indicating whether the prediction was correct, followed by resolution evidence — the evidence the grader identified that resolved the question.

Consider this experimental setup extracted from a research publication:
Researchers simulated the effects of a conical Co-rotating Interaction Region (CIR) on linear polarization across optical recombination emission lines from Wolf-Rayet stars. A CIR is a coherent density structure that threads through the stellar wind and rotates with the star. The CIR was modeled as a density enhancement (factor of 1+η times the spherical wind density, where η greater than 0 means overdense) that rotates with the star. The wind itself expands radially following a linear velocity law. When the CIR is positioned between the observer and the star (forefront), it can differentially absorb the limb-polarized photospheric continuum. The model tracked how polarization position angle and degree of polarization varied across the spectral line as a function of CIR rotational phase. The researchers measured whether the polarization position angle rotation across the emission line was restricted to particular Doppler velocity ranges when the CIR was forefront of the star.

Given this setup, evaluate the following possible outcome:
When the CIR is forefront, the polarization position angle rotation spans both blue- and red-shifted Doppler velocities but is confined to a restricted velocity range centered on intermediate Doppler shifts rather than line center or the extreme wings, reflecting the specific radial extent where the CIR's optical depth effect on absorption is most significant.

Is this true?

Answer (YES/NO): NO